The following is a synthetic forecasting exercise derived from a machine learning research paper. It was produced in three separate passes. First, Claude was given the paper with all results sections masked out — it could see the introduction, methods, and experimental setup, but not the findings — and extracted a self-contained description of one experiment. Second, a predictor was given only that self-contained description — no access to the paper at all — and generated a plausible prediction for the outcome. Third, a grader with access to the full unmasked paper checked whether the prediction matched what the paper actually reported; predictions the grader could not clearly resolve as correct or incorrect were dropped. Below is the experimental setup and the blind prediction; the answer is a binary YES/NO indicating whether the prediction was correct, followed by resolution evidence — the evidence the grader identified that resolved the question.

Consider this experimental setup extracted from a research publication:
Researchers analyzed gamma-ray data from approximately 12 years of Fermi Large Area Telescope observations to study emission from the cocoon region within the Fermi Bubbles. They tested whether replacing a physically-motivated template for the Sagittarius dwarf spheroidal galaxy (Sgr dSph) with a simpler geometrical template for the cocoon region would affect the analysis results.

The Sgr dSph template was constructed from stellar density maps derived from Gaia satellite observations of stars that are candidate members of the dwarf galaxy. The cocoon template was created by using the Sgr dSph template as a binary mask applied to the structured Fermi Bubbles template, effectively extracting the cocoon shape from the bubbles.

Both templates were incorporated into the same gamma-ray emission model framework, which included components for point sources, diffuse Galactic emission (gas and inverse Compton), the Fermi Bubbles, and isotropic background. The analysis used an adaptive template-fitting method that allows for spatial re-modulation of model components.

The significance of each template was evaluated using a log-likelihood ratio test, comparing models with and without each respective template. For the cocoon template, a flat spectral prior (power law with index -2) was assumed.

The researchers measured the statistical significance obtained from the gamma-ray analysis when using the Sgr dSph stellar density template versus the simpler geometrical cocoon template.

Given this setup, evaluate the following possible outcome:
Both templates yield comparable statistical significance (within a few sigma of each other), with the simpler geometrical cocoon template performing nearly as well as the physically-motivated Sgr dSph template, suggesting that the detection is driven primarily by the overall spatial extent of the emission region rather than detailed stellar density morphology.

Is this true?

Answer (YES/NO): NO